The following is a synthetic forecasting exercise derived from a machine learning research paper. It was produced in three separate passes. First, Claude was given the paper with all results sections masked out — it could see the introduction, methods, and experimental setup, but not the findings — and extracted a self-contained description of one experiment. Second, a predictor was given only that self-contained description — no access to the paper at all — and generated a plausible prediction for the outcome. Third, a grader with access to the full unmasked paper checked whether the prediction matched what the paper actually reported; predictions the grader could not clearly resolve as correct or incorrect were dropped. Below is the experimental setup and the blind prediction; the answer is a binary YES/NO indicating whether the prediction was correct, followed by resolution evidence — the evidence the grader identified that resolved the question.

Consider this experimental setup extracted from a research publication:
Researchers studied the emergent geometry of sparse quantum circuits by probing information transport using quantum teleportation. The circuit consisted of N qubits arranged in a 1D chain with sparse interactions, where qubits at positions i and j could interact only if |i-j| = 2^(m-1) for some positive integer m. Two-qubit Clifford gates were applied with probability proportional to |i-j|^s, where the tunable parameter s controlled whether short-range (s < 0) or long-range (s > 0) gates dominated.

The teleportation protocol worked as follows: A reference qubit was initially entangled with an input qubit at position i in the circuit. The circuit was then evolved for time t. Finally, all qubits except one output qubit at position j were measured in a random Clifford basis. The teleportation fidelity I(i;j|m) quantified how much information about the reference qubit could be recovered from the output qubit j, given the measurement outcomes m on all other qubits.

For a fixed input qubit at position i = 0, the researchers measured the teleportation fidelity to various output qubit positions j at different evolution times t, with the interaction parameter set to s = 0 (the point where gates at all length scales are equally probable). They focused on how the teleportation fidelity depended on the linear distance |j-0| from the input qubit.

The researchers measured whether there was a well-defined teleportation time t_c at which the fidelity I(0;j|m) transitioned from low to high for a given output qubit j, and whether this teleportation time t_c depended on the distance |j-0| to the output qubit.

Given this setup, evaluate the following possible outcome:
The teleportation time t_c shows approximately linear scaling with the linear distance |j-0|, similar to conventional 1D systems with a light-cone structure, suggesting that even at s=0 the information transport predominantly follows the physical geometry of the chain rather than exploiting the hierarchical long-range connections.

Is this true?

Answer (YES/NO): NO